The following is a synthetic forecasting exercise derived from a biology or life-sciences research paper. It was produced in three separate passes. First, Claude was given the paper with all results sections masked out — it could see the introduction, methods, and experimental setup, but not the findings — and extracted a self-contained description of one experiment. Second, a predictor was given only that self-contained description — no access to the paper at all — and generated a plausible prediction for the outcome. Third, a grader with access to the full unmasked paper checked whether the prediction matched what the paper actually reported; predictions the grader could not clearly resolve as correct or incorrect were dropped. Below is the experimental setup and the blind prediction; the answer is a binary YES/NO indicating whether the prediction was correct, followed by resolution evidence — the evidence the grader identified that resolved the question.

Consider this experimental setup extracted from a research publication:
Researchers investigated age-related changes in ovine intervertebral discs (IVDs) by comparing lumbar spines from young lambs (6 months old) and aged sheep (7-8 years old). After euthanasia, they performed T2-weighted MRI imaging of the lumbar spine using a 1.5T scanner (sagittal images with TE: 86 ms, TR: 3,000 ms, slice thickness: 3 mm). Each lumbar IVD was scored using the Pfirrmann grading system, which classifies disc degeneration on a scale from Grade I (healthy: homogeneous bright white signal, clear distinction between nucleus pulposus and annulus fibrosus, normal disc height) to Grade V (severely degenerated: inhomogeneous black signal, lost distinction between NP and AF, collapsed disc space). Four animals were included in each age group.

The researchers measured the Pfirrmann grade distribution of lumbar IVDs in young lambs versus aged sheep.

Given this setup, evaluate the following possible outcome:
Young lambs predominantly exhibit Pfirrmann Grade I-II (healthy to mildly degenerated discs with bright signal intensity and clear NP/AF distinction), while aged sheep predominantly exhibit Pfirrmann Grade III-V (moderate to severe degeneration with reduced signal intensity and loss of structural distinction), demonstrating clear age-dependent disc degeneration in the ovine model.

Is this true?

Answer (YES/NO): NO